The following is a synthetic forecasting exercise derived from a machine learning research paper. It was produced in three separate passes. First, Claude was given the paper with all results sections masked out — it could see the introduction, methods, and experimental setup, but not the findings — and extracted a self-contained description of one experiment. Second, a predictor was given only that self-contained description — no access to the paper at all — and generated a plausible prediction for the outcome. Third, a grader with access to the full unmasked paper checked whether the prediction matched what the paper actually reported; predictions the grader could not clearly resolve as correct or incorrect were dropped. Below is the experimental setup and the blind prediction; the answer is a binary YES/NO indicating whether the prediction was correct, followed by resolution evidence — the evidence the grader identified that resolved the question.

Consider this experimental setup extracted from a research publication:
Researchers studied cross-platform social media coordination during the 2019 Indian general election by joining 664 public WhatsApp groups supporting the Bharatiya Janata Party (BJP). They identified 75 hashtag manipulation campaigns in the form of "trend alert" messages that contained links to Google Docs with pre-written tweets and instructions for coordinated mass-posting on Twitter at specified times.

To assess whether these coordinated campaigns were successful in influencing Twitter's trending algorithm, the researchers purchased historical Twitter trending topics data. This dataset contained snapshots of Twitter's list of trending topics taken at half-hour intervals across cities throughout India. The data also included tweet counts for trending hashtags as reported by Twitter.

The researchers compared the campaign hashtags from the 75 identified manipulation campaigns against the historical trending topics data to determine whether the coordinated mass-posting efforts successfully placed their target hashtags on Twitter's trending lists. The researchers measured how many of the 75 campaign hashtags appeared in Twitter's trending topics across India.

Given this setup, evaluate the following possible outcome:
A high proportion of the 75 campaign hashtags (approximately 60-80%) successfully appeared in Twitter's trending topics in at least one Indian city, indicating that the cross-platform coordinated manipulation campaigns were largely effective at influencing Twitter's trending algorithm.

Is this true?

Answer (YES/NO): NO